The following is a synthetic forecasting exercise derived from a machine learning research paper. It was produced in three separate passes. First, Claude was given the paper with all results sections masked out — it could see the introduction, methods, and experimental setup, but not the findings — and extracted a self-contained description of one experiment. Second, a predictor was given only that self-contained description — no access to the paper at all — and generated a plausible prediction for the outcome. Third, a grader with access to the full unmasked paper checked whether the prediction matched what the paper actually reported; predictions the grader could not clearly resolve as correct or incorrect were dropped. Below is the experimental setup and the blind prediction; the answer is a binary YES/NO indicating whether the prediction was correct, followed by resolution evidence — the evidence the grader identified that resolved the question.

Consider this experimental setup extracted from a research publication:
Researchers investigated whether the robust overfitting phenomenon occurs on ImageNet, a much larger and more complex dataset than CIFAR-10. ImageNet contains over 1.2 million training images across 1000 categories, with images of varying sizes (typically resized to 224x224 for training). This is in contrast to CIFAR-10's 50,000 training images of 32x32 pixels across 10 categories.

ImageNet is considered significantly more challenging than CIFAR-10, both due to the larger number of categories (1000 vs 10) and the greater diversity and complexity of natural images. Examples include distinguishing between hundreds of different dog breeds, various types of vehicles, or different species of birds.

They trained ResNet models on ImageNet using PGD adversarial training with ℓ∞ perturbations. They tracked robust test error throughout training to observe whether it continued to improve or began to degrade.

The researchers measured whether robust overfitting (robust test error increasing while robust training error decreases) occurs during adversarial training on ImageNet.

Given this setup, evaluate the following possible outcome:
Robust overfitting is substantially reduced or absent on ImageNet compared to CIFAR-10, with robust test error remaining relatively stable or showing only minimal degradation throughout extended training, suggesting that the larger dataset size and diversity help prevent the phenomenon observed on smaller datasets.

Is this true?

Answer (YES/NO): NO